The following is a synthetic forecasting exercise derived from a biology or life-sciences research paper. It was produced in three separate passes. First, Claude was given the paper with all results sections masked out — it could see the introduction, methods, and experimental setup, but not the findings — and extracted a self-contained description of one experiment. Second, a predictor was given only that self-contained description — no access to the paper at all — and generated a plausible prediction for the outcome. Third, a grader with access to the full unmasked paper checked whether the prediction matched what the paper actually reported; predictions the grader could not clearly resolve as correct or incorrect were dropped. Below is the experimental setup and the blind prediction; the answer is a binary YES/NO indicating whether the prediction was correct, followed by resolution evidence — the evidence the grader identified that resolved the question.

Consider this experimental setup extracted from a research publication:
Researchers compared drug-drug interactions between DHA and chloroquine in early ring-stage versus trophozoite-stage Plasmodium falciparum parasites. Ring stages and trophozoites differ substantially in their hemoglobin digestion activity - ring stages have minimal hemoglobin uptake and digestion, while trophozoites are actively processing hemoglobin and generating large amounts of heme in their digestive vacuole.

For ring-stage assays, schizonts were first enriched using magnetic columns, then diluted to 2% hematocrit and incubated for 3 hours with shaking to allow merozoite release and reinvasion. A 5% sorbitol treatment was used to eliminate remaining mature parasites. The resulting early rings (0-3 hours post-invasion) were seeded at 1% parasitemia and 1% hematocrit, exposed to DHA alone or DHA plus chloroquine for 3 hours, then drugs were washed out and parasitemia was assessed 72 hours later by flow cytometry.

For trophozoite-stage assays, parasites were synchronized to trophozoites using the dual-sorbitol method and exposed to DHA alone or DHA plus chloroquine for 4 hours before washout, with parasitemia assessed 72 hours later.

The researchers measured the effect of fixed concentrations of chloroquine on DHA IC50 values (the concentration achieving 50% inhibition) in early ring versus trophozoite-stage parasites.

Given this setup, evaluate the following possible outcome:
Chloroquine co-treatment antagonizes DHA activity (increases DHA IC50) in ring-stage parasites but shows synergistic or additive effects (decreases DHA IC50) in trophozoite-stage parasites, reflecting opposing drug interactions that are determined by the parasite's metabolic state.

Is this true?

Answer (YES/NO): NO